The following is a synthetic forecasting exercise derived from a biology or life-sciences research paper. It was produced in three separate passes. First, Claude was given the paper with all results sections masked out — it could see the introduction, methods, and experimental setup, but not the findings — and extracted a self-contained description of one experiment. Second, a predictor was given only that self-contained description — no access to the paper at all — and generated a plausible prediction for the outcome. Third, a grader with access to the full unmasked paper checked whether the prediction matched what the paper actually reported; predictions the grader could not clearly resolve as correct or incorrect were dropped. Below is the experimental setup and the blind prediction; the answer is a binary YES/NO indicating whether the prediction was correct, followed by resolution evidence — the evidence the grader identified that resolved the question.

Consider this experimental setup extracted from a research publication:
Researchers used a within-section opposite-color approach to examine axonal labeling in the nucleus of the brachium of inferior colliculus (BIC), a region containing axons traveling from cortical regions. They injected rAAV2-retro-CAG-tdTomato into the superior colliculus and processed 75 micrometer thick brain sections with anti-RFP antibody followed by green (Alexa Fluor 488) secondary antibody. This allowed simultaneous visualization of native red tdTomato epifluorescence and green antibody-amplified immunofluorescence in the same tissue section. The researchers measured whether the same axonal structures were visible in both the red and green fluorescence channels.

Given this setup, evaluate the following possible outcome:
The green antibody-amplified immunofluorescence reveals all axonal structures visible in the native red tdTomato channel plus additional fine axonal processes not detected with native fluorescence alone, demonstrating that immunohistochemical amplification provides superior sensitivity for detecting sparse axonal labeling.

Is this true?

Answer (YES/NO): NO